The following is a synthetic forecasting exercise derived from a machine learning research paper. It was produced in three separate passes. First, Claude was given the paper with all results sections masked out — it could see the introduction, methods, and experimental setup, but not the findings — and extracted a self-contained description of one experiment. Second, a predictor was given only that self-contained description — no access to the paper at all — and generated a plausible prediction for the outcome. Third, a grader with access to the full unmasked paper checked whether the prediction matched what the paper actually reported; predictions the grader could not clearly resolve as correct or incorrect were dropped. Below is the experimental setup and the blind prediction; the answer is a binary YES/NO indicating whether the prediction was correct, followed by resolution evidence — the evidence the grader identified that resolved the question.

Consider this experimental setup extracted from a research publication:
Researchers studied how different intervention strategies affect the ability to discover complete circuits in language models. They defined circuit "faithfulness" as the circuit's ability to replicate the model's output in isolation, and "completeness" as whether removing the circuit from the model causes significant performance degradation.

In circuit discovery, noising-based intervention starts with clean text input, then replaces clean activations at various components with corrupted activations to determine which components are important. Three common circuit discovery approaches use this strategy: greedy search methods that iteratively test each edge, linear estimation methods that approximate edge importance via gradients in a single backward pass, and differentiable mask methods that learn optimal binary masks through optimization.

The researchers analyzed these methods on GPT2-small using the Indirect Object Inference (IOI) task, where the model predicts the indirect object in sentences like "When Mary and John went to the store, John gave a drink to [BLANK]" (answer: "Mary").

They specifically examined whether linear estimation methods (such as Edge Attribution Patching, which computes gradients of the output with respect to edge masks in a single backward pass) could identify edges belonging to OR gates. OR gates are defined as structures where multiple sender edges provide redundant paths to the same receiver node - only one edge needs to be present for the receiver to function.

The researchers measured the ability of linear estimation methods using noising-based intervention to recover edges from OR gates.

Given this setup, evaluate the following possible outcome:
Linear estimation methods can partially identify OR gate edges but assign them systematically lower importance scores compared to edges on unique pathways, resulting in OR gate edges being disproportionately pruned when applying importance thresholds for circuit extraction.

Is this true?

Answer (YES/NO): NO